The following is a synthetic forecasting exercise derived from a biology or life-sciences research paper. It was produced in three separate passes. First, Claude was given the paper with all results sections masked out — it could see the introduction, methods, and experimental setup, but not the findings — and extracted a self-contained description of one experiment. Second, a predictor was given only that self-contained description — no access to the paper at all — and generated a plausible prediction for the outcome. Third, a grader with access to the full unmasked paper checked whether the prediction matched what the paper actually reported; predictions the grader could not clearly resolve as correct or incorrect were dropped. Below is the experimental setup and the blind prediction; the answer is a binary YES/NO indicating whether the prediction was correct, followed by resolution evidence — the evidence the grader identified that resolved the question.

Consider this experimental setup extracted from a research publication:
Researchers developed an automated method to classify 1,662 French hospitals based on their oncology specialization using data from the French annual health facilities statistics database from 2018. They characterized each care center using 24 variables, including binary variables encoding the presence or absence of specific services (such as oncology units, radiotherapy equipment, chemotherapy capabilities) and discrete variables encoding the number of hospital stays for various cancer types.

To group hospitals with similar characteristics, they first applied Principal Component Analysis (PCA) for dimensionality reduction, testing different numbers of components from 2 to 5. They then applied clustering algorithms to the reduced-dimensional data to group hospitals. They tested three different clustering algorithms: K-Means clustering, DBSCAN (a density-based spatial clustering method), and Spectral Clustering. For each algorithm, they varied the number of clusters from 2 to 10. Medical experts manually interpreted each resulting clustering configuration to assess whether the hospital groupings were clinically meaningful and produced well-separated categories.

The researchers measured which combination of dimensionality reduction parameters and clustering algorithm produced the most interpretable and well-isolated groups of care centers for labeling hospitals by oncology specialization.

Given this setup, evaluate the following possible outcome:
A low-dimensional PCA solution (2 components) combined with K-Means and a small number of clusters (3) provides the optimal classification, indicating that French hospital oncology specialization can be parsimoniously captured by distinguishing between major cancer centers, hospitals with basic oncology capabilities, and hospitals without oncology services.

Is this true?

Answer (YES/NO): NO